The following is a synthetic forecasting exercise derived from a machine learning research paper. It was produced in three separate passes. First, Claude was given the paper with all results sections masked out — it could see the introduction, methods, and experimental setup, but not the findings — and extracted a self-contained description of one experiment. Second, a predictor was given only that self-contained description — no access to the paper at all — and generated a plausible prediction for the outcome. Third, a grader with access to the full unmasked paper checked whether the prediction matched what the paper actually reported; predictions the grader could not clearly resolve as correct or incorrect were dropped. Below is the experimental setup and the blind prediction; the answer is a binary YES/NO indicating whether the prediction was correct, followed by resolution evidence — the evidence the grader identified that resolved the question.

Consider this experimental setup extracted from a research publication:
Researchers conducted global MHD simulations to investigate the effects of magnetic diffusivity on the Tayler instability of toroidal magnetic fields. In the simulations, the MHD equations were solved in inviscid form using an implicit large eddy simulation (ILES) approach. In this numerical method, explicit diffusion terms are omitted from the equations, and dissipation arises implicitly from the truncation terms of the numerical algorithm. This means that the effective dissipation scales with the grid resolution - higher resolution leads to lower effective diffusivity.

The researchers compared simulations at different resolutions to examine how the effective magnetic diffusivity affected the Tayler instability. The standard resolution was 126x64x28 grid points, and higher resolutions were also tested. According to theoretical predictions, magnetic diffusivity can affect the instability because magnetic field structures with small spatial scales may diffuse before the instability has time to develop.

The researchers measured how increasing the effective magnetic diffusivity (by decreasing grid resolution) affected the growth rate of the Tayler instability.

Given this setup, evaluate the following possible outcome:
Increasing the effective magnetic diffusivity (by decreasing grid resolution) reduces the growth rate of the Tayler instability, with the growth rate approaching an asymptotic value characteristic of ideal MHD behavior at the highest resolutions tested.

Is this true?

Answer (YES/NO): NO